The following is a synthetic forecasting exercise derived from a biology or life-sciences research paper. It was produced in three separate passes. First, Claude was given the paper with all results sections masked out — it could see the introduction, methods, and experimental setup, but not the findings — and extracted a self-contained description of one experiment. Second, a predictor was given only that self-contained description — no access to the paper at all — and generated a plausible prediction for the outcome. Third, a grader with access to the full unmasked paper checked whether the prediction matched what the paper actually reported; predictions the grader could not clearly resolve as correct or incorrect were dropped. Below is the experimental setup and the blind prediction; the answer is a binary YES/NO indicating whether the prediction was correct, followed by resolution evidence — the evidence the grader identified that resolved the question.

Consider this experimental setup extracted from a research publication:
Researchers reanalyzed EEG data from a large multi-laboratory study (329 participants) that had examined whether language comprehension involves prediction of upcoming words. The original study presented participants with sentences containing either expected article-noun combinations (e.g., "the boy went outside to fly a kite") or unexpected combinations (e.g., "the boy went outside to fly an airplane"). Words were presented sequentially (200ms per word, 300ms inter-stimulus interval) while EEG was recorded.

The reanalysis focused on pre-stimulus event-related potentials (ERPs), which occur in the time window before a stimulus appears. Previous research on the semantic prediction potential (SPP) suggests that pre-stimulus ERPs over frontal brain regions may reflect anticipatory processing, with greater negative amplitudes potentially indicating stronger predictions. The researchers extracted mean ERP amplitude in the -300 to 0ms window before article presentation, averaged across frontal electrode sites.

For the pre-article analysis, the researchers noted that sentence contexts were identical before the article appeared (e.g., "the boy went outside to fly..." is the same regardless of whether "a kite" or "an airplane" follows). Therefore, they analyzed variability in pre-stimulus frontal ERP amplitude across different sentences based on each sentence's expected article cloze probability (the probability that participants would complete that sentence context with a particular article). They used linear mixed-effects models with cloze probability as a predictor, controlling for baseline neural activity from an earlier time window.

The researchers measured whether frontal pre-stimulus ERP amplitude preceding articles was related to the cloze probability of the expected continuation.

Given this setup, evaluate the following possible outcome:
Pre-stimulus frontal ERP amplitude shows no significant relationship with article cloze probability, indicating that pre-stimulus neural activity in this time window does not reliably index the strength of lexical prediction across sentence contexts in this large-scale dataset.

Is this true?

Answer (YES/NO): YES